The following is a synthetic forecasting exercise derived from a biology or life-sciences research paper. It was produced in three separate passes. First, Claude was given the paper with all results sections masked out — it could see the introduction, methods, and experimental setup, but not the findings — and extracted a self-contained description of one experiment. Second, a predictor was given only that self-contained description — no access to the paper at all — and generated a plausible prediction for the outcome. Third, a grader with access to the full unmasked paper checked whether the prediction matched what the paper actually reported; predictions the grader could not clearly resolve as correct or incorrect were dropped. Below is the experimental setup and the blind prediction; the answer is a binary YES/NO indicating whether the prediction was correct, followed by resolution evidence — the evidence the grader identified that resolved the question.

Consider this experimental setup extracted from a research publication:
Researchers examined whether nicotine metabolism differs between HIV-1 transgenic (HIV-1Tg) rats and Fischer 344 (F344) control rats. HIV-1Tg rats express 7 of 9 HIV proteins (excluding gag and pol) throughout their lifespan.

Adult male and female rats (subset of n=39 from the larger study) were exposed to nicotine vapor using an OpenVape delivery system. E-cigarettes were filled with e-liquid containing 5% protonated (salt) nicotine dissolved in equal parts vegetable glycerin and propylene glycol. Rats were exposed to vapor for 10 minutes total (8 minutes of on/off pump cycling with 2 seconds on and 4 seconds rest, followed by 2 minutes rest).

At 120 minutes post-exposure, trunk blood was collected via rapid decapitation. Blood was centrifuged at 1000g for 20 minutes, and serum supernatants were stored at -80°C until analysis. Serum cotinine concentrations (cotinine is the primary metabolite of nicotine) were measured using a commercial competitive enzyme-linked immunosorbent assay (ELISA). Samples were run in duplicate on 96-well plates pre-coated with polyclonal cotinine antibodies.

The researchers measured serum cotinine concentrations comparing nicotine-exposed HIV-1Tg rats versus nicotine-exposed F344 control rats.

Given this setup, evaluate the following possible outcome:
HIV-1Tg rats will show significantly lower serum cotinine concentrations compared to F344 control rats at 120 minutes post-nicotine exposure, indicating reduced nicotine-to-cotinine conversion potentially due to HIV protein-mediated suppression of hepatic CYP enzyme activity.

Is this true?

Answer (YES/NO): NO